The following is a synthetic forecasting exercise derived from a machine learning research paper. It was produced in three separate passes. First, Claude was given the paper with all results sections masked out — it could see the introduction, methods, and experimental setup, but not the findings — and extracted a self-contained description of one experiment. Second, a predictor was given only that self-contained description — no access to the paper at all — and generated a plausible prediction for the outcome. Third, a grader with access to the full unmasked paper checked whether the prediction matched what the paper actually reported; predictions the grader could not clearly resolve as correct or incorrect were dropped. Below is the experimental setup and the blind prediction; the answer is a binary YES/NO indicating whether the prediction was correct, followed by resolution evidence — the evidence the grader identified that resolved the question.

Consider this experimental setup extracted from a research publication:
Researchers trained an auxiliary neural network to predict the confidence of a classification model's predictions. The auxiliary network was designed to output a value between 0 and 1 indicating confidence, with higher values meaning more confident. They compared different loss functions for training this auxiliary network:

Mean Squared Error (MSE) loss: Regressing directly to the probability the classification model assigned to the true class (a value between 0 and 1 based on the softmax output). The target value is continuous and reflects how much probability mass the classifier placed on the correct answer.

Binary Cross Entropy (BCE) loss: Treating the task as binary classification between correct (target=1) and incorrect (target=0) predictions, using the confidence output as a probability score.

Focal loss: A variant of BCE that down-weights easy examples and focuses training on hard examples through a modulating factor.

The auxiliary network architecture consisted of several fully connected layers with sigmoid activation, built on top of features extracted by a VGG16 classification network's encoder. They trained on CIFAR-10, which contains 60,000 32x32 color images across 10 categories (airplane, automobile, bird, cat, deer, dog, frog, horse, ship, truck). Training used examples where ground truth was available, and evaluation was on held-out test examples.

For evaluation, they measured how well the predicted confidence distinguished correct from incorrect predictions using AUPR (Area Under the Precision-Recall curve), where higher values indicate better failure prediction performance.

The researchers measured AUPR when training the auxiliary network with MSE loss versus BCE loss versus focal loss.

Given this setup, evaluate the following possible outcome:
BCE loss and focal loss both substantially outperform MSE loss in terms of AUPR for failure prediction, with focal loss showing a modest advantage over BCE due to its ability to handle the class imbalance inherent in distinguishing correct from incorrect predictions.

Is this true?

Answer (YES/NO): NO